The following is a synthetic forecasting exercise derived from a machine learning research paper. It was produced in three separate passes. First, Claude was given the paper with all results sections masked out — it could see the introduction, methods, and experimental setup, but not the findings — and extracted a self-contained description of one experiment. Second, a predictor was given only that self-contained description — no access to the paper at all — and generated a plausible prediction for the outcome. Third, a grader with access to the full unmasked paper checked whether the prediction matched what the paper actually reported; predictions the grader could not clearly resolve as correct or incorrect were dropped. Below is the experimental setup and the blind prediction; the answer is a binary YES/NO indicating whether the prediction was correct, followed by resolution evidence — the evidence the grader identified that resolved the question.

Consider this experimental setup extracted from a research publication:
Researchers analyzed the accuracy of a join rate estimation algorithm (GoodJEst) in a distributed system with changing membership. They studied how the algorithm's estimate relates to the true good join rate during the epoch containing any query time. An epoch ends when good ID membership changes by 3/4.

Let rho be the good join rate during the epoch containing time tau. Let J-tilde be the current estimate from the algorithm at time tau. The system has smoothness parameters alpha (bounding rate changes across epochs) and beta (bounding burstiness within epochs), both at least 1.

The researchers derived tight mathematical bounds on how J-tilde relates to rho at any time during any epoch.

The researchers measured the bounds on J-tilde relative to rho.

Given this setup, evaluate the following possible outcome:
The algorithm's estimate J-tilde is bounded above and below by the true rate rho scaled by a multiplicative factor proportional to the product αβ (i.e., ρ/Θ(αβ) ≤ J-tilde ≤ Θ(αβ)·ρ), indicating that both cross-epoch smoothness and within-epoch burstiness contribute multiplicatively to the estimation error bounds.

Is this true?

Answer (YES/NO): NO